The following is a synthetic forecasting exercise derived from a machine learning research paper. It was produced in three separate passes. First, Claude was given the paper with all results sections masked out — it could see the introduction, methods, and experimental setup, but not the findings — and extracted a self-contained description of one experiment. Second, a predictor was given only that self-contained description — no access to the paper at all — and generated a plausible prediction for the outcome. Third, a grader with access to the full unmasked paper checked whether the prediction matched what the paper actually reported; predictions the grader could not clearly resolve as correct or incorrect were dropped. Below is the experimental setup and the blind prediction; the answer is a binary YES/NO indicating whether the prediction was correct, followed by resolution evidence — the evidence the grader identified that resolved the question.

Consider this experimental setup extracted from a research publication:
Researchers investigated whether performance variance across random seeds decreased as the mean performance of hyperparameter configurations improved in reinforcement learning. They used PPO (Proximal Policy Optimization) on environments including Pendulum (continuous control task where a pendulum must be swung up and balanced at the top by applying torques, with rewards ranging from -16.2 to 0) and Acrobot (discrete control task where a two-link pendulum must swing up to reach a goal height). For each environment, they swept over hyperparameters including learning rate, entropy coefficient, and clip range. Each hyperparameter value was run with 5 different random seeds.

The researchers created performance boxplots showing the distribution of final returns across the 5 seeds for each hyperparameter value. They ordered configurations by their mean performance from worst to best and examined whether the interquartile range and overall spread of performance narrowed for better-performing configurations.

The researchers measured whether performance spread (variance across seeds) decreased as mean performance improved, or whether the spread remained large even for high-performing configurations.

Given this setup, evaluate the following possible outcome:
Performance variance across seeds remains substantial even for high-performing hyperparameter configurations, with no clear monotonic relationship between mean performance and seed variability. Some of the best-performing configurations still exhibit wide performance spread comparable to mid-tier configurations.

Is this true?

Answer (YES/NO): NO